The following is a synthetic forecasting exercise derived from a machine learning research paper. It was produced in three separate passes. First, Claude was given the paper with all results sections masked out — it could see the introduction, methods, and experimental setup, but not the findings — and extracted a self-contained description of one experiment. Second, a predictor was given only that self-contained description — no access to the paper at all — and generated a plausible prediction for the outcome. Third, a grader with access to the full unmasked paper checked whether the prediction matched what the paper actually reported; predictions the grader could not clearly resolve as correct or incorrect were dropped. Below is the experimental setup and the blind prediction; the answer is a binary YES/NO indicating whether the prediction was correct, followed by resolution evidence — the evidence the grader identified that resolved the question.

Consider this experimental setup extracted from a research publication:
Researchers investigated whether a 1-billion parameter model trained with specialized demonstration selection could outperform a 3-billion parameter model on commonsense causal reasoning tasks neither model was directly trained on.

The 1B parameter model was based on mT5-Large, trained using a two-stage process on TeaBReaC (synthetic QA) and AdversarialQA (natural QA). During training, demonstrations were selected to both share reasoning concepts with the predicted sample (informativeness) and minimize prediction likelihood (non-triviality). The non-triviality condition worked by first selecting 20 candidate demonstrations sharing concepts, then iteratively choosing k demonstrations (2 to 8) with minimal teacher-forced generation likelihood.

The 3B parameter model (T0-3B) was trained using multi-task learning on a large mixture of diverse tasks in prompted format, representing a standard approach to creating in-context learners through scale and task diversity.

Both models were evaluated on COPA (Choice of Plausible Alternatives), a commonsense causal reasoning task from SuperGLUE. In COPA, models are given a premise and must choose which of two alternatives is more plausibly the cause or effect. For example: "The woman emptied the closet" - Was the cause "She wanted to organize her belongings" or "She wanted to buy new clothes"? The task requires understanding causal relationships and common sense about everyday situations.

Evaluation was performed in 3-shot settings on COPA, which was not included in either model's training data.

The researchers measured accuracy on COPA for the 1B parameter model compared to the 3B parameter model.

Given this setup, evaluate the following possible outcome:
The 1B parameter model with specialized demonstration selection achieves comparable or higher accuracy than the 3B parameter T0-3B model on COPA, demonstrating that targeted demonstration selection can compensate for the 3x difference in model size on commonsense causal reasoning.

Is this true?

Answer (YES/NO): YES